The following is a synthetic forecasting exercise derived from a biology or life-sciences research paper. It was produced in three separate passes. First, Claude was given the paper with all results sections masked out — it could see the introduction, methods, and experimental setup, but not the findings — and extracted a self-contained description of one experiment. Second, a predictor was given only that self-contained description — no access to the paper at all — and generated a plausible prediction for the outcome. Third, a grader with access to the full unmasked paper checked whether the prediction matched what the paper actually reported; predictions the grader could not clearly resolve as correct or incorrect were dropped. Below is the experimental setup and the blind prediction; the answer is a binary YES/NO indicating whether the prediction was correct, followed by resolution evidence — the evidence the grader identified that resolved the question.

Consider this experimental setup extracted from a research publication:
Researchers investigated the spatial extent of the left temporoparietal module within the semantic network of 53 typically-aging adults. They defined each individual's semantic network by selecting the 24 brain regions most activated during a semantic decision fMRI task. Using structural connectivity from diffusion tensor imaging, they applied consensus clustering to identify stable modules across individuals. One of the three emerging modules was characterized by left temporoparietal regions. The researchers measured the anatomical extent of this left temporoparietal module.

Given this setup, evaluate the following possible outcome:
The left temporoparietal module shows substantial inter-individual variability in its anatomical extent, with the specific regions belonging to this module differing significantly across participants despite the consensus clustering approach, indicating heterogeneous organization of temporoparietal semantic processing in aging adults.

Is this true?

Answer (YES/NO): NO